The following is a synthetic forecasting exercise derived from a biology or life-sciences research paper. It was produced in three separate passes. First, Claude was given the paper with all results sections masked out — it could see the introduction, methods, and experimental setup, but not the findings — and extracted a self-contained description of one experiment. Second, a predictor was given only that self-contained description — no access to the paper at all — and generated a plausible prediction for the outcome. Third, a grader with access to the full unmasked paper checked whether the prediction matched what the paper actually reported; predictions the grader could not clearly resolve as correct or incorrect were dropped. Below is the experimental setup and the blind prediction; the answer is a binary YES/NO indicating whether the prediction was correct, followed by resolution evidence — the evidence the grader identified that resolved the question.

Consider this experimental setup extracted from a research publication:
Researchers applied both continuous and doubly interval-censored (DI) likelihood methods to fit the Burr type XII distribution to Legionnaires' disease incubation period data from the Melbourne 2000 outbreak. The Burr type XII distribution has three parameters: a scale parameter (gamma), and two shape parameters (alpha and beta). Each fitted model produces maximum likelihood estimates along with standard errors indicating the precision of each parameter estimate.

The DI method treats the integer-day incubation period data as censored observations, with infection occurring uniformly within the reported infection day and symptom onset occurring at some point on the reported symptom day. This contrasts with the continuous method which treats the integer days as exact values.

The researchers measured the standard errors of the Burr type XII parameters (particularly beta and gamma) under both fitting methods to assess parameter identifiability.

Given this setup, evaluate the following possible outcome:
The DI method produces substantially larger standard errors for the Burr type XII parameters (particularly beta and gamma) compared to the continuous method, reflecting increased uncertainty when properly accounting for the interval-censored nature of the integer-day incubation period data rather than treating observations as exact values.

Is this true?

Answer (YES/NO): NO